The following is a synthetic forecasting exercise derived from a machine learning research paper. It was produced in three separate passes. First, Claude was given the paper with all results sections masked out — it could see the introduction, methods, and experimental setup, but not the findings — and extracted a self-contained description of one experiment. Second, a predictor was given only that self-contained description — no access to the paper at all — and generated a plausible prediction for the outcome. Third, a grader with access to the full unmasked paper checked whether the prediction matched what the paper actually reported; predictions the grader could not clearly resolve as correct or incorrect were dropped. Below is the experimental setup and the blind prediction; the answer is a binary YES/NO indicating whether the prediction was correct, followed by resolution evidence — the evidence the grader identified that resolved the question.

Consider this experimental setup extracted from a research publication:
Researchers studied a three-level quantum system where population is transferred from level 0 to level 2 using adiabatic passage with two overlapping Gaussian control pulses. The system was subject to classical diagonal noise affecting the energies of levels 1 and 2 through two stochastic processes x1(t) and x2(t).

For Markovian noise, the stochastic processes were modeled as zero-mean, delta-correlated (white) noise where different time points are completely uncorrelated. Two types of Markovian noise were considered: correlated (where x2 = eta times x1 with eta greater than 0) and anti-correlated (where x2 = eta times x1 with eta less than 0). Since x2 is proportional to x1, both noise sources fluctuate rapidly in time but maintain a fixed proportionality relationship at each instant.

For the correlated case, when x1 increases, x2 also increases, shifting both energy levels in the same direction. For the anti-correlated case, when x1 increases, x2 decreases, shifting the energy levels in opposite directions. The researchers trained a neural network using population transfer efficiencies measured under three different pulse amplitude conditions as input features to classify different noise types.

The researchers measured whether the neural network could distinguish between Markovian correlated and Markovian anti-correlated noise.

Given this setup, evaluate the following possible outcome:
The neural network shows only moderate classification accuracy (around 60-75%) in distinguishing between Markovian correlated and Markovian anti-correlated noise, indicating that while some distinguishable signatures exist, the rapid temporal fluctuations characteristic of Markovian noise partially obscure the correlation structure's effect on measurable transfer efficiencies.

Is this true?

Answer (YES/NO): NO